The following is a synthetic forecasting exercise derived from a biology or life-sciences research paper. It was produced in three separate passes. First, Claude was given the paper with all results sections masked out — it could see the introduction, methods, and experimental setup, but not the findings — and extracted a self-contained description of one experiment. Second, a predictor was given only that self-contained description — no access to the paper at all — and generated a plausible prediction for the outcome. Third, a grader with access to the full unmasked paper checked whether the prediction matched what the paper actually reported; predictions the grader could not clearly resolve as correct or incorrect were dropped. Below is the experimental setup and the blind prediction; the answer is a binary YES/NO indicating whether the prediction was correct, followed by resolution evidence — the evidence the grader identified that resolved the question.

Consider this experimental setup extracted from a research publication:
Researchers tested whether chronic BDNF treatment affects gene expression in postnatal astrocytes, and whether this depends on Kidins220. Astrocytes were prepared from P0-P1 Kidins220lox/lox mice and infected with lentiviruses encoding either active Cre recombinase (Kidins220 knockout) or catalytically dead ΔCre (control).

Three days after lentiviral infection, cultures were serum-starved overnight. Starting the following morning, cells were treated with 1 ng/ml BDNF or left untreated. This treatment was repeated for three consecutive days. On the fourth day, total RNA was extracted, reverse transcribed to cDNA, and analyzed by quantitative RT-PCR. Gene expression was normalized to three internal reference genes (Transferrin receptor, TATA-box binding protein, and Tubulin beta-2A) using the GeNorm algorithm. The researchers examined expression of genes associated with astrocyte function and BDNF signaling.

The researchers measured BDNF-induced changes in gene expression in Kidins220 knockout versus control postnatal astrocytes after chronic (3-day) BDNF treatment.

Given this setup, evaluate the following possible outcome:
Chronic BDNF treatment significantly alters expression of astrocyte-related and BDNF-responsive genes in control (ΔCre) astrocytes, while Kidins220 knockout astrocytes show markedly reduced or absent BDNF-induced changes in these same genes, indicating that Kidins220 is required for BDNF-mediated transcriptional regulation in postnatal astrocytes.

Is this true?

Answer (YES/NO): NO